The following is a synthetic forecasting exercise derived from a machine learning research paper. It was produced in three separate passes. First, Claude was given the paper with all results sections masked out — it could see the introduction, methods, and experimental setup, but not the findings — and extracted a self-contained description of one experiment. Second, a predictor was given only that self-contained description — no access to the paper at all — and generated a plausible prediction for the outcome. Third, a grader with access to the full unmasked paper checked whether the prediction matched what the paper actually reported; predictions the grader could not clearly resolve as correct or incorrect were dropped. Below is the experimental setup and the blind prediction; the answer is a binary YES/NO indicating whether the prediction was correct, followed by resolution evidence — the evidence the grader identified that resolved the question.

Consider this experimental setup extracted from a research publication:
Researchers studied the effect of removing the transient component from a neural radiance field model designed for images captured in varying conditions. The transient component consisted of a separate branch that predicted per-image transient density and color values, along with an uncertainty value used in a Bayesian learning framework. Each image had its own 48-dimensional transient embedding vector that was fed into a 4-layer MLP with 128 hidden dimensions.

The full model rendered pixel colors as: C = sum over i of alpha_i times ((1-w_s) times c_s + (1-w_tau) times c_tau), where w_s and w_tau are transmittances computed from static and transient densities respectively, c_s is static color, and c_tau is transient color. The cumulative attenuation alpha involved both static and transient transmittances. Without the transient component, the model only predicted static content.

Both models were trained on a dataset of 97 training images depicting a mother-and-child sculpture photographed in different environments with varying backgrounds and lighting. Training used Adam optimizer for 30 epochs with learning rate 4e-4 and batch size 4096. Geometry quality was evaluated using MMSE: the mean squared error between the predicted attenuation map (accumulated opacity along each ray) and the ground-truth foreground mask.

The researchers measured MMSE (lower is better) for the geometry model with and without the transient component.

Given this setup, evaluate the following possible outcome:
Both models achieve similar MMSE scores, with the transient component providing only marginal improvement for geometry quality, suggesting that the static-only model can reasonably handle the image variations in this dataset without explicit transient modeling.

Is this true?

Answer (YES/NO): NO